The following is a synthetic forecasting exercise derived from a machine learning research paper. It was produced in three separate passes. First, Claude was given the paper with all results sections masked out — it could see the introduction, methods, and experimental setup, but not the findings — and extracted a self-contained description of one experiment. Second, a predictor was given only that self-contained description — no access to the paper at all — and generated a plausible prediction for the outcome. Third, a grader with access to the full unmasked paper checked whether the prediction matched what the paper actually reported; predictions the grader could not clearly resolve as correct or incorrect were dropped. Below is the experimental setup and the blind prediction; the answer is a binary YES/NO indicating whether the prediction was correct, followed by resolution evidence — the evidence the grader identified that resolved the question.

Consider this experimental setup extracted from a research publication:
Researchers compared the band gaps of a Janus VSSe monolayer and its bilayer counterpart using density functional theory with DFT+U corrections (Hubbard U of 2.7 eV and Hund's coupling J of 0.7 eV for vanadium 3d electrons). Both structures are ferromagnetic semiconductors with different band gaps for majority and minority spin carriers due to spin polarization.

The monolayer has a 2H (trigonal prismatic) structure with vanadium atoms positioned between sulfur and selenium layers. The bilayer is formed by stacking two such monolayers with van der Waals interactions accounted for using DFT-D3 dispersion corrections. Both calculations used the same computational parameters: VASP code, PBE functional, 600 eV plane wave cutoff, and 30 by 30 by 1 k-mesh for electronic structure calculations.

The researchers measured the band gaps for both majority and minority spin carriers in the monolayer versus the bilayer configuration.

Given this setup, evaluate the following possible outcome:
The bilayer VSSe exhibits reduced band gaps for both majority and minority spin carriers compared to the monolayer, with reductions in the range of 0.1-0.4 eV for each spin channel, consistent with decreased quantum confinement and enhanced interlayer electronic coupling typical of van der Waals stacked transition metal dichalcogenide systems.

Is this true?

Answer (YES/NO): NO